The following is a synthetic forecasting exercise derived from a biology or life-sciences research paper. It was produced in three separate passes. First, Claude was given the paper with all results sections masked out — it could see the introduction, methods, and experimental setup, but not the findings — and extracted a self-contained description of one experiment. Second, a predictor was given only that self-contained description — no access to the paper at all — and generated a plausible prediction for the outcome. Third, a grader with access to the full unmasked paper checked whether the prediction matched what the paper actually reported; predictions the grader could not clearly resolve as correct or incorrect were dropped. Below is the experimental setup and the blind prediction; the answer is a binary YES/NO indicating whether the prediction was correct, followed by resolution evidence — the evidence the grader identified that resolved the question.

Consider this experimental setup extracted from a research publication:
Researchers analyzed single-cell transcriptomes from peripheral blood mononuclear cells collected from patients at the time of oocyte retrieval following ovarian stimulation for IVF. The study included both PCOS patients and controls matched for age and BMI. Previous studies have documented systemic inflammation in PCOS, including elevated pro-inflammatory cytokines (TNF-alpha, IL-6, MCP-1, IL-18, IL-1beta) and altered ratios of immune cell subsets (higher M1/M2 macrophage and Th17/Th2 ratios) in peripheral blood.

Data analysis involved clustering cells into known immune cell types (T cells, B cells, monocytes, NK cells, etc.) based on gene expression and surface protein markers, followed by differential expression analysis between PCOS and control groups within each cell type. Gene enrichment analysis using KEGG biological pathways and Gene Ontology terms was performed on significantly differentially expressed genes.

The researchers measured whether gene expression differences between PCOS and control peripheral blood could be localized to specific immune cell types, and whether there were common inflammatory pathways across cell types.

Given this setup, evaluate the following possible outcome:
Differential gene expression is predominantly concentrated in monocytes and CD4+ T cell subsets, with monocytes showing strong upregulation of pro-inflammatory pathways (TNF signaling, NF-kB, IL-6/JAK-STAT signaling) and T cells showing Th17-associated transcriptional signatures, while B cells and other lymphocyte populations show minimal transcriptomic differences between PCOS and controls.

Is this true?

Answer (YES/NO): NO